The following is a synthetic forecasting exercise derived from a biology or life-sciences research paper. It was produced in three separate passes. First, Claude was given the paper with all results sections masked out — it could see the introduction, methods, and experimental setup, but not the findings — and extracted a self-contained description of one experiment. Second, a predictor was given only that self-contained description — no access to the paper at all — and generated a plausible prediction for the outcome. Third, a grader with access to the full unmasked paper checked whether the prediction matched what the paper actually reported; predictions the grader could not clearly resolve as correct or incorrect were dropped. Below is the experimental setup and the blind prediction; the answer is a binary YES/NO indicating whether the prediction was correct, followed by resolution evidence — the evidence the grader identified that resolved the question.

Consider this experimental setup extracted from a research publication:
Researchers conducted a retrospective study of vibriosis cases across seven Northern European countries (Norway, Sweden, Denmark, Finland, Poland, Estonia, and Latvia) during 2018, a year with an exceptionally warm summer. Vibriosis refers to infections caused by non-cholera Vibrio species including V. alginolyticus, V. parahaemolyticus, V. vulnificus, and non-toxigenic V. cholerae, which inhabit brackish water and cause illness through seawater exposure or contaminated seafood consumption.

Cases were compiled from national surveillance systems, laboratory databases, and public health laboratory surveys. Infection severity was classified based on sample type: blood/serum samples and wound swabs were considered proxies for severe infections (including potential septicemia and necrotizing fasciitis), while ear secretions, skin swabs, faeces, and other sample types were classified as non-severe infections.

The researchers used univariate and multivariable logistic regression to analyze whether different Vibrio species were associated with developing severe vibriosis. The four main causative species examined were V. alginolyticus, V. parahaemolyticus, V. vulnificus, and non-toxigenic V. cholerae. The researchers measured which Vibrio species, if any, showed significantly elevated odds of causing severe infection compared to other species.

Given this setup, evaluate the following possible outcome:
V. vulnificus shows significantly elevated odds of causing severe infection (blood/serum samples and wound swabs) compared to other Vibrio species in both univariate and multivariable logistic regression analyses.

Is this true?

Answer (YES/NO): YES